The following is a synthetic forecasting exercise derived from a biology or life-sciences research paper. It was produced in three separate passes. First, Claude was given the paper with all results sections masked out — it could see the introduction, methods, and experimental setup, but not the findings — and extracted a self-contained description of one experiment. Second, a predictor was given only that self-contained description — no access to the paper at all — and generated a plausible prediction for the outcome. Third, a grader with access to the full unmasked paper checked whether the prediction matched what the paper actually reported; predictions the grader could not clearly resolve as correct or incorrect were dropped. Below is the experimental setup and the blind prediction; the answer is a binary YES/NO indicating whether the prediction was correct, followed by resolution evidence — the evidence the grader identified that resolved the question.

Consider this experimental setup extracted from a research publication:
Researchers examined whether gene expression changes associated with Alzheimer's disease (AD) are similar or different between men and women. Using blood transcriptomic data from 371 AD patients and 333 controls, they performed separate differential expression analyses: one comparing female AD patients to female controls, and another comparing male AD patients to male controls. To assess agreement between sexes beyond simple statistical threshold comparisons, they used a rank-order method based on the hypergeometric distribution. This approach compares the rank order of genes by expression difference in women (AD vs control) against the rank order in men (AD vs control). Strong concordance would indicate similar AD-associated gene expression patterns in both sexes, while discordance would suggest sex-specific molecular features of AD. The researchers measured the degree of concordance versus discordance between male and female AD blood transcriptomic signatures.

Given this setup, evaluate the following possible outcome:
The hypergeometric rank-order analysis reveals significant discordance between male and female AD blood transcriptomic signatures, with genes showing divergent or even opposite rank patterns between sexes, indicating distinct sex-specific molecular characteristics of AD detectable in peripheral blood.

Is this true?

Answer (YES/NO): NO